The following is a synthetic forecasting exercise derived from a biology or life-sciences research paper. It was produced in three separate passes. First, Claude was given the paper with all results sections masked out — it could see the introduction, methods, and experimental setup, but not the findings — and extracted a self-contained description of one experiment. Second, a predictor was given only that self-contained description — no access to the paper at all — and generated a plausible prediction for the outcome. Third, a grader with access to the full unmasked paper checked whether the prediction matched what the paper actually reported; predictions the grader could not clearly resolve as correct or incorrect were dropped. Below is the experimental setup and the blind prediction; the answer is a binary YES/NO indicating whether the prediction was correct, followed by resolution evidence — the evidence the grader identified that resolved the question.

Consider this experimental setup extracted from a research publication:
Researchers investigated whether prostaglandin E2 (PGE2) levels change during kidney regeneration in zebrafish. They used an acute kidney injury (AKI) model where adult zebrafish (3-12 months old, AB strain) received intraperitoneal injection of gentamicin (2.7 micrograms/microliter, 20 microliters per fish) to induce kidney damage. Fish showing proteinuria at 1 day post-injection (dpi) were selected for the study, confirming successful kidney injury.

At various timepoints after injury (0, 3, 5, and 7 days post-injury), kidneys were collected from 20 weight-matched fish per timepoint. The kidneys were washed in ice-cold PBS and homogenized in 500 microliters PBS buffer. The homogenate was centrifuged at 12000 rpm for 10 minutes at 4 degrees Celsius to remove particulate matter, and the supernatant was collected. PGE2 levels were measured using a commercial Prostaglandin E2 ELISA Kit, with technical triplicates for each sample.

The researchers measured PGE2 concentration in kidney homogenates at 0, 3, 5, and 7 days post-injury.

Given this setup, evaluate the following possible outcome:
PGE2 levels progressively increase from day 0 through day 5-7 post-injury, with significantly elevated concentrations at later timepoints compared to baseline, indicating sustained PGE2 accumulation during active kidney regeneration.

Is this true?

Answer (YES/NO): NO